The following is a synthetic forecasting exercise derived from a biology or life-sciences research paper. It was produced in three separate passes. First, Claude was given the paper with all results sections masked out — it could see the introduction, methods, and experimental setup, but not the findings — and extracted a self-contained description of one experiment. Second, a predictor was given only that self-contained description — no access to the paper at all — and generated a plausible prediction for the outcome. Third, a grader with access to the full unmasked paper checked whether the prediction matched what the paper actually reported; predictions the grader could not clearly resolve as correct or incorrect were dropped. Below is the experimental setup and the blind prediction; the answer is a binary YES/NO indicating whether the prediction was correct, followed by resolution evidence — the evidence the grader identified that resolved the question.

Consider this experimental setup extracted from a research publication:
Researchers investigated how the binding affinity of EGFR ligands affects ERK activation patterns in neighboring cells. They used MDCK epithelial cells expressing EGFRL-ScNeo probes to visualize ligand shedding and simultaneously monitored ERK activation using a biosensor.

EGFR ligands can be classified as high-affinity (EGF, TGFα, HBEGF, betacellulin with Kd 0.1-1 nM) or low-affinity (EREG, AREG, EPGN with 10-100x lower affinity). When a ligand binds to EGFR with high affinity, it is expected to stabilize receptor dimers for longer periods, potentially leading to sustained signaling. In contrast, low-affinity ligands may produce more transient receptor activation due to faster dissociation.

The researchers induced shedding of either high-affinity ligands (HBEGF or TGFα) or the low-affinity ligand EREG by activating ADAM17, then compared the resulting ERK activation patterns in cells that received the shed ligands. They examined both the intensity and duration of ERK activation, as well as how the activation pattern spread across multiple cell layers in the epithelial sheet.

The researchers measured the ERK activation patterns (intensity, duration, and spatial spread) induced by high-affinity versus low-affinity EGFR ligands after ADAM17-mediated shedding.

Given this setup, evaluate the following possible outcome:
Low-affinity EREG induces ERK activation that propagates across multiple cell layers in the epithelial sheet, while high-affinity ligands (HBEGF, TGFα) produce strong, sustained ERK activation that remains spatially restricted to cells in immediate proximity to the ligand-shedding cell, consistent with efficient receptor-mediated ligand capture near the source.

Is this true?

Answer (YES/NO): YES